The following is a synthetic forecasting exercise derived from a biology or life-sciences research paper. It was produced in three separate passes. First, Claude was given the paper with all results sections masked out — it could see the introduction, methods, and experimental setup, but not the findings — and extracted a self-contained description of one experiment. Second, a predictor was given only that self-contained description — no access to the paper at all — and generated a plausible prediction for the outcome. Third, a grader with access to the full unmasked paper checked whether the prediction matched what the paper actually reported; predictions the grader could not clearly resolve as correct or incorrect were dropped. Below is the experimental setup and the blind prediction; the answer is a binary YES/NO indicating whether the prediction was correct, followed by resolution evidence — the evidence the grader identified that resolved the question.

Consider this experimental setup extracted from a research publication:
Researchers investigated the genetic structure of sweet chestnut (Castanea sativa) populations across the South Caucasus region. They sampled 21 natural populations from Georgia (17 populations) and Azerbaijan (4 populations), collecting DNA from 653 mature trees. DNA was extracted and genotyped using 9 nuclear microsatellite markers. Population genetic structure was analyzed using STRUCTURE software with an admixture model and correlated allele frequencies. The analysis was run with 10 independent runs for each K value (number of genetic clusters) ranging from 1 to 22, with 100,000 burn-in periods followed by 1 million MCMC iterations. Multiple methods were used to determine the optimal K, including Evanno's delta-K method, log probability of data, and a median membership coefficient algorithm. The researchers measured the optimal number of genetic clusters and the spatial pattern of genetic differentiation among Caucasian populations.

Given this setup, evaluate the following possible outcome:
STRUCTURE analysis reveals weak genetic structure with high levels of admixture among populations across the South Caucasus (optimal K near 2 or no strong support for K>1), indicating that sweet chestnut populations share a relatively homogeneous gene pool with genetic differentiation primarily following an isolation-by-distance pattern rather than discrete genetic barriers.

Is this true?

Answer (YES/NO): NO